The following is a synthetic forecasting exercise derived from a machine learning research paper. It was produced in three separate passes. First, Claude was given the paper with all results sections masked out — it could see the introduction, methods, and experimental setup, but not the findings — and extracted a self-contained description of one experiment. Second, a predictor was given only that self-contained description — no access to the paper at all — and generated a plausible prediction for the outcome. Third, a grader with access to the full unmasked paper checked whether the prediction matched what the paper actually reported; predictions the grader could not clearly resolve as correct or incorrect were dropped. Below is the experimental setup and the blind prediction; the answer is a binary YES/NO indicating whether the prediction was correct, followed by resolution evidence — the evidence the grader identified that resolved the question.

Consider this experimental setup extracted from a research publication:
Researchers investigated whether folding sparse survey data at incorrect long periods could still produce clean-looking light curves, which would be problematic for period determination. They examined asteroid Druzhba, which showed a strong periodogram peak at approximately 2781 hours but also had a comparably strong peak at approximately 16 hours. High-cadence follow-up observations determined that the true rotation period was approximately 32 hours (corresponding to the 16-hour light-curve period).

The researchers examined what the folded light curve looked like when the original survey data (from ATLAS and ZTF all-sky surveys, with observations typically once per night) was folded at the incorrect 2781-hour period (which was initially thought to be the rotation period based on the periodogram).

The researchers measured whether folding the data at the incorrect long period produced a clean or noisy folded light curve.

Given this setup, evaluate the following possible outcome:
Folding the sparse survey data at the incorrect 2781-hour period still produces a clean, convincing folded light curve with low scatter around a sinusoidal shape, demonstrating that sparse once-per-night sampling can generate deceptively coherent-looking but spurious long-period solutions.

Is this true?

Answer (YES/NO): YES